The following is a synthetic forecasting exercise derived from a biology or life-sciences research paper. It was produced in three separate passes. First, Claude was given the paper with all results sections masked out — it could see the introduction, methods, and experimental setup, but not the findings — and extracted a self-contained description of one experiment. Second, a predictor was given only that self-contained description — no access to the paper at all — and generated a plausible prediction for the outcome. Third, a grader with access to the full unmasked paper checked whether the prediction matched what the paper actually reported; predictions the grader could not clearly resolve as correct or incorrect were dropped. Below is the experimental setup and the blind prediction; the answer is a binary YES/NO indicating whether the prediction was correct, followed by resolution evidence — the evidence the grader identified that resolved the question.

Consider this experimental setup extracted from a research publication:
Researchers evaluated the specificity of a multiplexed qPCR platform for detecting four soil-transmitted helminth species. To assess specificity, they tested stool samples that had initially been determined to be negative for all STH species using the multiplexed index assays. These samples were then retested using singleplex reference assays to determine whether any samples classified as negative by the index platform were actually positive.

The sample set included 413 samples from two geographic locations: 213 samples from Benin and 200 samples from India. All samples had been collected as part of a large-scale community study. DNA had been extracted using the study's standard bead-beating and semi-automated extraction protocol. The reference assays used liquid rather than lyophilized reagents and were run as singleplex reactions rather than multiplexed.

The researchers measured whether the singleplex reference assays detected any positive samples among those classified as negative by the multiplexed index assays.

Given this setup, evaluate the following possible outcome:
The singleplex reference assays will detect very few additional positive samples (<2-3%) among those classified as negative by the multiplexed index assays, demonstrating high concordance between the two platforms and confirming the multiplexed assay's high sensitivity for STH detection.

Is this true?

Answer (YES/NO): YES